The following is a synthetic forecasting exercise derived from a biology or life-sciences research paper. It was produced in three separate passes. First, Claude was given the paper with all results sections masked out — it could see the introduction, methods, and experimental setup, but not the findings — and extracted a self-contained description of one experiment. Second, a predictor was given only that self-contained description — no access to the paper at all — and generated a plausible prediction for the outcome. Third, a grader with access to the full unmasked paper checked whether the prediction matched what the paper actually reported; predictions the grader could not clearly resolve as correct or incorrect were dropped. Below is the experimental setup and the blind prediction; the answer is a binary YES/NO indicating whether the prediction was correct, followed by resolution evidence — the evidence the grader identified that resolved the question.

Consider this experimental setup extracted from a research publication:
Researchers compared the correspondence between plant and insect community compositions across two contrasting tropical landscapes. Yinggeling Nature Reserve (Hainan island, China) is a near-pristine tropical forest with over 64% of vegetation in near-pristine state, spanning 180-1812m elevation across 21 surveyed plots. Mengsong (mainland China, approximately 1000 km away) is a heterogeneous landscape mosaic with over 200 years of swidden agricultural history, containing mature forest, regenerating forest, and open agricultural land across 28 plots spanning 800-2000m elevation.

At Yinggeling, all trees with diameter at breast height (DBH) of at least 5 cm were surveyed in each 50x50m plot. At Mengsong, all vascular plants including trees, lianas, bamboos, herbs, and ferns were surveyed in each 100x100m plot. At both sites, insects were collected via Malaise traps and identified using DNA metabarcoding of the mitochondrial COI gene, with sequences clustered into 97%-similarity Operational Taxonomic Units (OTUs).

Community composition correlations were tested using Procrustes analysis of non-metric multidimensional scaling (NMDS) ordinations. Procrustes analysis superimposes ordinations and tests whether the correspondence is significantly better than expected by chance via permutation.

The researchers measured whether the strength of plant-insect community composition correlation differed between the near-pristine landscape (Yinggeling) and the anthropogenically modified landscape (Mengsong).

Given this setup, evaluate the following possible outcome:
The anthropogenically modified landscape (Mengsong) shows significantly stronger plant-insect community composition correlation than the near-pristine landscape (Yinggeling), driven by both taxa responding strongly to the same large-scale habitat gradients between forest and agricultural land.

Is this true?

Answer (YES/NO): NO